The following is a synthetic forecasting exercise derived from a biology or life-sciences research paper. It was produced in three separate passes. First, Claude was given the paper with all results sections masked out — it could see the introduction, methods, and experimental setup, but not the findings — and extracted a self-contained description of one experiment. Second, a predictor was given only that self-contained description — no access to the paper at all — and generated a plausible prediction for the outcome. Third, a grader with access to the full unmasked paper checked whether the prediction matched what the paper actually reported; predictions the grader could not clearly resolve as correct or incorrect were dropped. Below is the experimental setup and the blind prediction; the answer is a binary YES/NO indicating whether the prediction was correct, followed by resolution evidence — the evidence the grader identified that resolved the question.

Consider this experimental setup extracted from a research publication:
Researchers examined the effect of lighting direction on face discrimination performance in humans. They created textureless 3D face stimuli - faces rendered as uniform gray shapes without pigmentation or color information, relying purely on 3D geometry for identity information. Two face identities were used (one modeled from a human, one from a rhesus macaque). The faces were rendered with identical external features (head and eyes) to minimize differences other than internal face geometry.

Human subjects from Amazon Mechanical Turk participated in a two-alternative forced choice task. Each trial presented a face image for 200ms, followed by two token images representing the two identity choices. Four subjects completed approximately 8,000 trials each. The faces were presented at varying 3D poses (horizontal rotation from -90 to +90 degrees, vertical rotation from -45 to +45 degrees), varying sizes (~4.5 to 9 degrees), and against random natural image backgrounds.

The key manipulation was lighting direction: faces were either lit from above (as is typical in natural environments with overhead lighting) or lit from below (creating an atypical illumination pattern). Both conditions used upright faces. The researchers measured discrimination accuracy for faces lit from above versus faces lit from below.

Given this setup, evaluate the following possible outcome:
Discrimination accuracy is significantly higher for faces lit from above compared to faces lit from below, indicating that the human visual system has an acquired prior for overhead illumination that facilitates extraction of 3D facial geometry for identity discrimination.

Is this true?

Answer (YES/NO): YES